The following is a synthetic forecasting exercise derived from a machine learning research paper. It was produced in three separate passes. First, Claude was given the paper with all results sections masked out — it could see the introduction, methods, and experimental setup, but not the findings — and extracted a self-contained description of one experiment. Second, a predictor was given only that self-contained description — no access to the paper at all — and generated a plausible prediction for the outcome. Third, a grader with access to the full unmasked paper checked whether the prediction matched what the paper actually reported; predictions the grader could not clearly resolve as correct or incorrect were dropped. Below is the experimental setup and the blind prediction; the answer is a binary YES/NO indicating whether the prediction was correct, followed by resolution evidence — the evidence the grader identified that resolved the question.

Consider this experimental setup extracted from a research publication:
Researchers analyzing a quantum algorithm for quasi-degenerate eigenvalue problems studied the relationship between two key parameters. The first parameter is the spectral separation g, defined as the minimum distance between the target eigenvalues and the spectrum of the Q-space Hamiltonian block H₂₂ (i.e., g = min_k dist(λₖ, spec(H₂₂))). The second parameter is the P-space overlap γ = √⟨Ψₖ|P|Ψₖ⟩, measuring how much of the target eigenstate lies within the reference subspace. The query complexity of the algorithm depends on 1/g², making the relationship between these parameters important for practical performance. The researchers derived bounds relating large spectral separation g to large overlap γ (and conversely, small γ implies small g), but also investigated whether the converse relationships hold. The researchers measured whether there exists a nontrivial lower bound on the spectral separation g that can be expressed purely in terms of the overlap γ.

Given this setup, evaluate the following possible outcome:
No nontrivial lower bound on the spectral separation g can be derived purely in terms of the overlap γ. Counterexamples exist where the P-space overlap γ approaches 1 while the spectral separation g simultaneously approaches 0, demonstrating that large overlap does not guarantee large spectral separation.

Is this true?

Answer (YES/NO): YES